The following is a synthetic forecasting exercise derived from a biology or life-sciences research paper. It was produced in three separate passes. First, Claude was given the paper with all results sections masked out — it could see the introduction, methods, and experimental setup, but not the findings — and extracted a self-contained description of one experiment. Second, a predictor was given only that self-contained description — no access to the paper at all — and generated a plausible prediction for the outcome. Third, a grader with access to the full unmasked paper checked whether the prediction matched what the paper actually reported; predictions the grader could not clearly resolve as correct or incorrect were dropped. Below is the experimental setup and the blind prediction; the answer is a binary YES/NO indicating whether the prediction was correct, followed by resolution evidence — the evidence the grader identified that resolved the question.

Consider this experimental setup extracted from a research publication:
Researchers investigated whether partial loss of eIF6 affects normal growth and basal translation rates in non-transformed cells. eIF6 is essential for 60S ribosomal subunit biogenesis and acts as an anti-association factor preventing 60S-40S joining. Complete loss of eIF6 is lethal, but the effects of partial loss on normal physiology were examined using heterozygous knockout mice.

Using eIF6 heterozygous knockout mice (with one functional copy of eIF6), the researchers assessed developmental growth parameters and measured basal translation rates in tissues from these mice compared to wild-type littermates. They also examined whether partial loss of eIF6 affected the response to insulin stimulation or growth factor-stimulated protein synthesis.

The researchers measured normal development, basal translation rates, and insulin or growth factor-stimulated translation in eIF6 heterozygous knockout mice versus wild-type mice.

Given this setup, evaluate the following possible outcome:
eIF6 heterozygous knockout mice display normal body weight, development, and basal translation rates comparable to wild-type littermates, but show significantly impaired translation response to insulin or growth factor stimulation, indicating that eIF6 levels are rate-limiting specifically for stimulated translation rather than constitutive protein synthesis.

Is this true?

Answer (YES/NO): YES